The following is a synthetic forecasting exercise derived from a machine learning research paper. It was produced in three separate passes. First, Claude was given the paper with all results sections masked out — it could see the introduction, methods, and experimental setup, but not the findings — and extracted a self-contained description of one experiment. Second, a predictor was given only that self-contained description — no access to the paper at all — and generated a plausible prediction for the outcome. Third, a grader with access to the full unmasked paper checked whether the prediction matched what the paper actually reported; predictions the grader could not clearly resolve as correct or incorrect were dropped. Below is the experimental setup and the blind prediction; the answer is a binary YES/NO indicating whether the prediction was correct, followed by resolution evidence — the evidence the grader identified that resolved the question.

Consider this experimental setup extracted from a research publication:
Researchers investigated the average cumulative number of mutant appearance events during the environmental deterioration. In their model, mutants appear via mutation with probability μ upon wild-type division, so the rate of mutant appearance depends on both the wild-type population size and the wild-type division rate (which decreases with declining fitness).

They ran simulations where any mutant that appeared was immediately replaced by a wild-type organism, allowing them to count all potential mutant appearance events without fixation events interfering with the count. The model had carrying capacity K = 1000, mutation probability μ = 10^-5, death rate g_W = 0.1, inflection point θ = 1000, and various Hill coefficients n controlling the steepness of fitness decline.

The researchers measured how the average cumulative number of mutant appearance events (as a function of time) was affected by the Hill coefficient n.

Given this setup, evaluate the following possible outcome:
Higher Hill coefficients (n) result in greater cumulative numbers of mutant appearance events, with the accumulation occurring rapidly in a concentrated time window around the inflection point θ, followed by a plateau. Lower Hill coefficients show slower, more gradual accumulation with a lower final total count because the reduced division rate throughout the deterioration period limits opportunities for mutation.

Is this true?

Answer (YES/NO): NO